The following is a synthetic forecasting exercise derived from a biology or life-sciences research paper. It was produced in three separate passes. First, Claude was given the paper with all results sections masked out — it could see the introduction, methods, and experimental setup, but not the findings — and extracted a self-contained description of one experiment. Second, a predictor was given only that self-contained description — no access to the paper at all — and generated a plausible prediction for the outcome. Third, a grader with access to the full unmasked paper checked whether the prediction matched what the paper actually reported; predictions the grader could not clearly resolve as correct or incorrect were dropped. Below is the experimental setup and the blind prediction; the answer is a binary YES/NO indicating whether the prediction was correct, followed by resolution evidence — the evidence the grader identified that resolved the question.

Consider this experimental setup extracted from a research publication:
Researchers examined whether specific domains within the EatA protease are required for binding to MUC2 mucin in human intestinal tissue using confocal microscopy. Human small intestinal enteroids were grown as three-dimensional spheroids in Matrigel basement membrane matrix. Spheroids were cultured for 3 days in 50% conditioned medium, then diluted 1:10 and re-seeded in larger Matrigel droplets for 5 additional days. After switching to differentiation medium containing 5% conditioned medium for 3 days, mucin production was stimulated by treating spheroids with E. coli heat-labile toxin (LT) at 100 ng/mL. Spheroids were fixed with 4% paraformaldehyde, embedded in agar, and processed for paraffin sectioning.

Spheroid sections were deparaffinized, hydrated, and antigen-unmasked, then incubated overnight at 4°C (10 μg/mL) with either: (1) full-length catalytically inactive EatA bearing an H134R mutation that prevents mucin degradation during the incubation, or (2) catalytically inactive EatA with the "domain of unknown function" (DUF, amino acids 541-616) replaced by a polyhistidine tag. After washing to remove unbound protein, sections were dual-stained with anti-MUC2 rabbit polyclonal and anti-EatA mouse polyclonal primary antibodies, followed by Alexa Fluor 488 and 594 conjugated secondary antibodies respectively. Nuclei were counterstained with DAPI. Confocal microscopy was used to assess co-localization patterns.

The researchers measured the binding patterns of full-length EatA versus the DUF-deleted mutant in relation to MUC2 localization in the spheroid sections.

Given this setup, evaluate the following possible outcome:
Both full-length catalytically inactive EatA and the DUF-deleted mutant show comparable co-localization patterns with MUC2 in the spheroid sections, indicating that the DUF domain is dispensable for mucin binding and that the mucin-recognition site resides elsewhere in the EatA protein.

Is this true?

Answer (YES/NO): NO